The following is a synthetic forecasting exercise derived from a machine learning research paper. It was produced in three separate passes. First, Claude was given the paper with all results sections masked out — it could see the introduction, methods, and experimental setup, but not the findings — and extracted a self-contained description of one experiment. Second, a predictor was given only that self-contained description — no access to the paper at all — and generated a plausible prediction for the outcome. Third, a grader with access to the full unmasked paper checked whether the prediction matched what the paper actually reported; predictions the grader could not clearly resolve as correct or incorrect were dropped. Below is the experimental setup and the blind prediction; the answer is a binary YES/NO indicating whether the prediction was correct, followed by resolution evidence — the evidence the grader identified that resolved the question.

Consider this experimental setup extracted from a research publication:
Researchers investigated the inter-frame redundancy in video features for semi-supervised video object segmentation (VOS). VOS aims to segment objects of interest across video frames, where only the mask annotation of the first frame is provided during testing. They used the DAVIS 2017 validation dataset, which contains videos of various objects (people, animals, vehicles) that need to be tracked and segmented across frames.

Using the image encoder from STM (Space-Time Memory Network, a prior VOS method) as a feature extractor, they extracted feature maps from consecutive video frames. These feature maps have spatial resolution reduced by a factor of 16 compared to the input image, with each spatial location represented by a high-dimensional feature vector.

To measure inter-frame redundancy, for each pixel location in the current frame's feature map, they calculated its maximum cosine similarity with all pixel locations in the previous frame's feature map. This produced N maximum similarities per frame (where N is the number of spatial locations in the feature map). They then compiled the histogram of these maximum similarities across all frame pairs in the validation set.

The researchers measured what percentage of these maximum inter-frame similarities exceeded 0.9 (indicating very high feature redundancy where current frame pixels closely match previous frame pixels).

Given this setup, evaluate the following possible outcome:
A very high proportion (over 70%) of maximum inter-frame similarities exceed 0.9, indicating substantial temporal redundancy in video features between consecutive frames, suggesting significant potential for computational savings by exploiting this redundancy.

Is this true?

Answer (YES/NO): YES